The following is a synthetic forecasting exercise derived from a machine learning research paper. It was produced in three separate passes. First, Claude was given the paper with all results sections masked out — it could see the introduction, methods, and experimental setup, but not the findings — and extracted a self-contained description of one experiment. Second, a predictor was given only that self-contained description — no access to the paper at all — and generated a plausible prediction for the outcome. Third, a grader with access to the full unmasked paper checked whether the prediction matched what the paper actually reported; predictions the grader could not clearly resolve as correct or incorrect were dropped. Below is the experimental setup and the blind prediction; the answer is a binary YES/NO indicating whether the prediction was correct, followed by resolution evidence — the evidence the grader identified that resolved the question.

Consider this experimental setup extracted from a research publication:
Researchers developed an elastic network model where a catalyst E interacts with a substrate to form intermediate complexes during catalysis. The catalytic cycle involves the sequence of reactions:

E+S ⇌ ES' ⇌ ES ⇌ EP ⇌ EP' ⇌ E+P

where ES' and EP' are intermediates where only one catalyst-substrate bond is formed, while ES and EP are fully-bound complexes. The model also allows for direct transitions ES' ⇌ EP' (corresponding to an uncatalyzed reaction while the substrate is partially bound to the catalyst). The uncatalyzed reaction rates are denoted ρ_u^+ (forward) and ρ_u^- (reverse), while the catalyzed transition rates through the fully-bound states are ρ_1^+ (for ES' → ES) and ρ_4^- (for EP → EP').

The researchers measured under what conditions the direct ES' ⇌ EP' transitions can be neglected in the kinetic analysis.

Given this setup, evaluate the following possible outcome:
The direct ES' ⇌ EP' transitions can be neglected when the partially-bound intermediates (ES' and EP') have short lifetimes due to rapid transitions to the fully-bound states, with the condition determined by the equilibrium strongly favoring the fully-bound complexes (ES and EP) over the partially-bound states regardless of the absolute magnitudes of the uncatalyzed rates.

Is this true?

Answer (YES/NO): NO